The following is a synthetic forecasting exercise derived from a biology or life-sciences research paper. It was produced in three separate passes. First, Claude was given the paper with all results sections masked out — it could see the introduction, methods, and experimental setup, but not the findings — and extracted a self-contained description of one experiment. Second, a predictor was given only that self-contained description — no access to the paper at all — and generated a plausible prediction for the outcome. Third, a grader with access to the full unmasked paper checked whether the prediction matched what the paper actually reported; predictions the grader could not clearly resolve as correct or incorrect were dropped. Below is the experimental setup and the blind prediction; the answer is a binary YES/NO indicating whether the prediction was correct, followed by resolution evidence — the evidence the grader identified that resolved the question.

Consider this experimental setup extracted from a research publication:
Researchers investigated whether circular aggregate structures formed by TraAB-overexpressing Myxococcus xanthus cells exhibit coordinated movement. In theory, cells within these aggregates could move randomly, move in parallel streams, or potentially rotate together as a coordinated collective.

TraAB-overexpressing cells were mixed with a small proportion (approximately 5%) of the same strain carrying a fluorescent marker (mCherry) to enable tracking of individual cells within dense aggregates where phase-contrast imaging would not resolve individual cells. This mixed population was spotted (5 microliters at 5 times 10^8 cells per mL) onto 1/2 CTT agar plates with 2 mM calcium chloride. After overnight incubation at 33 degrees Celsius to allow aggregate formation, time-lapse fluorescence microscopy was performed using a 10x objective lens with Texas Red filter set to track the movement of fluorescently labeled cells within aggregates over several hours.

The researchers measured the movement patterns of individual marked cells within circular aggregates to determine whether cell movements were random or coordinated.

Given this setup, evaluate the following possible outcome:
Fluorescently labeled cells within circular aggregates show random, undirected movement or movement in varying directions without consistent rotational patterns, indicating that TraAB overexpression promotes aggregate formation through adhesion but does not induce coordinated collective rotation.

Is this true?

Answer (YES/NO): NO